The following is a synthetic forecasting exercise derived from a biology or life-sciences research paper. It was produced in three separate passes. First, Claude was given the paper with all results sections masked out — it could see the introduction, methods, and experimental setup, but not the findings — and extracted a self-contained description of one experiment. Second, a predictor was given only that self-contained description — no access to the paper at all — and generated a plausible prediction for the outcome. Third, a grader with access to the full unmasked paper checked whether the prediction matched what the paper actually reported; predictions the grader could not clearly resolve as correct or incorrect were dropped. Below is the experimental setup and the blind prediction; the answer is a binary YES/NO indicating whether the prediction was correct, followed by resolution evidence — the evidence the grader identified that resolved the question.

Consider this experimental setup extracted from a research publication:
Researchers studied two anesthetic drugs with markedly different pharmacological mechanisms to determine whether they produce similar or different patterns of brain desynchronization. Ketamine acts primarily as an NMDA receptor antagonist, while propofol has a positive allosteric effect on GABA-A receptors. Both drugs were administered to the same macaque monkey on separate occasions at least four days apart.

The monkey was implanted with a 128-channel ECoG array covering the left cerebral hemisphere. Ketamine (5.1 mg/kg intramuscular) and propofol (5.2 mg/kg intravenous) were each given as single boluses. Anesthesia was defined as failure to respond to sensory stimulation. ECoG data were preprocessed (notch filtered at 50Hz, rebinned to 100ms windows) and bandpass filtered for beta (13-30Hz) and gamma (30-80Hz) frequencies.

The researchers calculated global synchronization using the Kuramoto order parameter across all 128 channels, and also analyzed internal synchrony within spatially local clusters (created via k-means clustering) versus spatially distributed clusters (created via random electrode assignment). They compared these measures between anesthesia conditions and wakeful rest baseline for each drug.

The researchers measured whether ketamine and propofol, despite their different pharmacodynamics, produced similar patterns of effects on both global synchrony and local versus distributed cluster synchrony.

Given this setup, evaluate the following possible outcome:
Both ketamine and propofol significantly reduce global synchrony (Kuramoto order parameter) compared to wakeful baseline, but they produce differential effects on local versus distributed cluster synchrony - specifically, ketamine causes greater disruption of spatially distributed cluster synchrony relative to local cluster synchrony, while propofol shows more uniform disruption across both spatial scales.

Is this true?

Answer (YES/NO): NO